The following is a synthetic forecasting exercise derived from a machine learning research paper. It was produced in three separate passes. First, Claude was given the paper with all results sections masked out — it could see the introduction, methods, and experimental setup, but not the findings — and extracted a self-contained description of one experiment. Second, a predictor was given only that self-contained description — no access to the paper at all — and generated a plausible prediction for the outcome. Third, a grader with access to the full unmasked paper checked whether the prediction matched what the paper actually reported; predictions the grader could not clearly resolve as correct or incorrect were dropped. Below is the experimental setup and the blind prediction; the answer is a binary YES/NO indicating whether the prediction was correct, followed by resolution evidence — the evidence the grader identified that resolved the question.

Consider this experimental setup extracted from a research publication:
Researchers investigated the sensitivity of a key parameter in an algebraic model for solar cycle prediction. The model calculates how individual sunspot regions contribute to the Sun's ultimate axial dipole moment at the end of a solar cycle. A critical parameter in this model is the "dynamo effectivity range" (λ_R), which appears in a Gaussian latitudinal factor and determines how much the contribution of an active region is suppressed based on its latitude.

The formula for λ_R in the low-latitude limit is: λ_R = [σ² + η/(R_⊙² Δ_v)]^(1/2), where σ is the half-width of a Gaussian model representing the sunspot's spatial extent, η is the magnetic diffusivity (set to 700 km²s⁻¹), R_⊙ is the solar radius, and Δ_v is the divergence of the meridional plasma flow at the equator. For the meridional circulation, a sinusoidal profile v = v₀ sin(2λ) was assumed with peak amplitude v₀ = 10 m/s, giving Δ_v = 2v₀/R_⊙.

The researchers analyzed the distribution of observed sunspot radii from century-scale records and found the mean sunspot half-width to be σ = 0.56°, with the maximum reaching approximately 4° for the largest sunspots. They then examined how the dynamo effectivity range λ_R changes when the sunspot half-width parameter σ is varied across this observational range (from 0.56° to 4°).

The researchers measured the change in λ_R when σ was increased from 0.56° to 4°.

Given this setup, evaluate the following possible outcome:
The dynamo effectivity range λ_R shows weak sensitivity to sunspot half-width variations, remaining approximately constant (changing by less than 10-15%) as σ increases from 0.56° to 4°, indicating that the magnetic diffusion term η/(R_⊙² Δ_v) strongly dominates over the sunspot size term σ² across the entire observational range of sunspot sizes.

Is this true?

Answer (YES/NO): YES